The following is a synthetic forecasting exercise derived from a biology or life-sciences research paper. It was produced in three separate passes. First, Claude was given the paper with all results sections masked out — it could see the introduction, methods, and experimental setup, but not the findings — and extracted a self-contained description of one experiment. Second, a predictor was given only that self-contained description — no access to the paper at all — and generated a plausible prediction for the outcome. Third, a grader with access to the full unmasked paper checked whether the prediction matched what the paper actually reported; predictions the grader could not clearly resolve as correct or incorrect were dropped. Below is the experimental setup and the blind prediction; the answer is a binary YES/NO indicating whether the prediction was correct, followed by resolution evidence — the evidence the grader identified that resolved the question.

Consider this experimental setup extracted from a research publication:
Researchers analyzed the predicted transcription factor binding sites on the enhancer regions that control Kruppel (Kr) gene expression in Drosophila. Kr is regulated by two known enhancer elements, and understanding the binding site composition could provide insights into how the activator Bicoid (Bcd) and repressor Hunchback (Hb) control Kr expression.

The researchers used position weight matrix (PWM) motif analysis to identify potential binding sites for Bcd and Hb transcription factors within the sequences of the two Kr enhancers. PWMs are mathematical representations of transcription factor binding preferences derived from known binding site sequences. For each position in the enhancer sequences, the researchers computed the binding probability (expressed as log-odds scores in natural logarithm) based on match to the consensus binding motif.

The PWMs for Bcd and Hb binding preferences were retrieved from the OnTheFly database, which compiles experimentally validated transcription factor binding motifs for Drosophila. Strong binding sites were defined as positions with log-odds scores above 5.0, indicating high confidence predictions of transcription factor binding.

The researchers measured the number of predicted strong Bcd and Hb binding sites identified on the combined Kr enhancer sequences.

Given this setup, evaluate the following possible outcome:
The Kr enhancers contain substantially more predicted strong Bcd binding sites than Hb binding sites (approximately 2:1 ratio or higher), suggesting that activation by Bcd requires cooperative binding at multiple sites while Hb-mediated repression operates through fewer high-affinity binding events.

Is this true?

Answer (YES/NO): NO